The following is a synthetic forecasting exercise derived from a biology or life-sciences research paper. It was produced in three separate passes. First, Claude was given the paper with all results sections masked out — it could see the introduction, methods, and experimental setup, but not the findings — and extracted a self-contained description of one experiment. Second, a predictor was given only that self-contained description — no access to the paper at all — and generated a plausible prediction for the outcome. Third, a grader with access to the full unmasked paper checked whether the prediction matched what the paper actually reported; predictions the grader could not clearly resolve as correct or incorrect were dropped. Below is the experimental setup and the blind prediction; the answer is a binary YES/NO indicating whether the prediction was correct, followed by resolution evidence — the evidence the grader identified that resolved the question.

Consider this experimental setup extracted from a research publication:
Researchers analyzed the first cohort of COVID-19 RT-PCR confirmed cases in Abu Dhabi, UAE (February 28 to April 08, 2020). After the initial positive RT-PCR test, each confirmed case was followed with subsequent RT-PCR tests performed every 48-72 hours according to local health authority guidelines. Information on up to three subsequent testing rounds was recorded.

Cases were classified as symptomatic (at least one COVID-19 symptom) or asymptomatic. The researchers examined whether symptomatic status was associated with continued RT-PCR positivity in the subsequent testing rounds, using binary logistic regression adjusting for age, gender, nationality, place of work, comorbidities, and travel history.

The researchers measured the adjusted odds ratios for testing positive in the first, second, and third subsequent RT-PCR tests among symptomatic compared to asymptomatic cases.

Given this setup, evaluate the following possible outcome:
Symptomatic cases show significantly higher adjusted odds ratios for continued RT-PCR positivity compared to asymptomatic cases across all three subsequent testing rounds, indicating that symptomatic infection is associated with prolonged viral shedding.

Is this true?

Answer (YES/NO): YES